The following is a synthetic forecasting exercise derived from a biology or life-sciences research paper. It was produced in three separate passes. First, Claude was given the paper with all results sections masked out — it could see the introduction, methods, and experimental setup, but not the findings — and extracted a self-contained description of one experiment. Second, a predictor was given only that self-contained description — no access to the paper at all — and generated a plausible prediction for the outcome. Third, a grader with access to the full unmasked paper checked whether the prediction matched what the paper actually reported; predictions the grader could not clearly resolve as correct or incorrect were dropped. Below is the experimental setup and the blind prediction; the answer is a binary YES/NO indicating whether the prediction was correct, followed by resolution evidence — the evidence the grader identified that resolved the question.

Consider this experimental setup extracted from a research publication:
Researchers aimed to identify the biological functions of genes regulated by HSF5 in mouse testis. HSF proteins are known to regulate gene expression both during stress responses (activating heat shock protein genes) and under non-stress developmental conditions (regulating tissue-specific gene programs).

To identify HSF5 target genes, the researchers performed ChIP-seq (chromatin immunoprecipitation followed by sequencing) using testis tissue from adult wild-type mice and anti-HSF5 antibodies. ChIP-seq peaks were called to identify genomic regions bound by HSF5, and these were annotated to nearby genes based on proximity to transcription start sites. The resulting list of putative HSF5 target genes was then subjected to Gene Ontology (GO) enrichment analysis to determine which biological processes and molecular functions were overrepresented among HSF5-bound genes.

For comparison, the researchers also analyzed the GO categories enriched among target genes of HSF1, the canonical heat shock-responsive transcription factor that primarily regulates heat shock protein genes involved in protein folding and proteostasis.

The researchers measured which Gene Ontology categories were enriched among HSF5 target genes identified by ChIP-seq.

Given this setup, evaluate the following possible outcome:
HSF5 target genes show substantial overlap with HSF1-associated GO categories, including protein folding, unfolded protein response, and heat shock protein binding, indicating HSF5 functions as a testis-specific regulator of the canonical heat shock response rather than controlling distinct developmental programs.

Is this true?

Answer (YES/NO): NO